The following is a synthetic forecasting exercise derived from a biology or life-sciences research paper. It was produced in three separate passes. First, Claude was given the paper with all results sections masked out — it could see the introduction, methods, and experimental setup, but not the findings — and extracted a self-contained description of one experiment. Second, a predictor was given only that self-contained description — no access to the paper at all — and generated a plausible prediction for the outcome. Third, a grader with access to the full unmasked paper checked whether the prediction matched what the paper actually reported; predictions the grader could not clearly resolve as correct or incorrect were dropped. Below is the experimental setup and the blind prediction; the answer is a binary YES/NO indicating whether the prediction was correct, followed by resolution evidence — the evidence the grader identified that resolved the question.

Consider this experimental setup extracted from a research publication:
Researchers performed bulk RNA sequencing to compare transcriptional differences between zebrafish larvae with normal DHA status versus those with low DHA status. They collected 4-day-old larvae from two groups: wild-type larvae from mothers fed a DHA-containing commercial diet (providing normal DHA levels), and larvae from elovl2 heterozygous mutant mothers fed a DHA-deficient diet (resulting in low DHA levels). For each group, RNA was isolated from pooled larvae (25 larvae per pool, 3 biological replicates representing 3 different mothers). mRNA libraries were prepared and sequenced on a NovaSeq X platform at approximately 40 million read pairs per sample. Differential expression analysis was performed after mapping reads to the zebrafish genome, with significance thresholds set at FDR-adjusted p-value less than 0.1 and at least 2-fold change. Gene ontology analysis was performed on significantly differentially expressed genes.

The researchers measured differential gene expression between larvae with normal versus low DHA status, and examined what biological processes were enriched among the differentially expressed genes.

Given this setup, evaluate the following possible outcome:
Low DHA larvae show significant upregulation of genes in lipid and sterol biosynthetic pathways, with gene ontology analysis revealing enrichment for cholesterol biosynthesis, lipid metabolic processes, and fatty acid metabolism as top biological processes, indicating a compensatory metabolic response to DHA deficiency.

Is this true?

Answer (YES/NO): NO